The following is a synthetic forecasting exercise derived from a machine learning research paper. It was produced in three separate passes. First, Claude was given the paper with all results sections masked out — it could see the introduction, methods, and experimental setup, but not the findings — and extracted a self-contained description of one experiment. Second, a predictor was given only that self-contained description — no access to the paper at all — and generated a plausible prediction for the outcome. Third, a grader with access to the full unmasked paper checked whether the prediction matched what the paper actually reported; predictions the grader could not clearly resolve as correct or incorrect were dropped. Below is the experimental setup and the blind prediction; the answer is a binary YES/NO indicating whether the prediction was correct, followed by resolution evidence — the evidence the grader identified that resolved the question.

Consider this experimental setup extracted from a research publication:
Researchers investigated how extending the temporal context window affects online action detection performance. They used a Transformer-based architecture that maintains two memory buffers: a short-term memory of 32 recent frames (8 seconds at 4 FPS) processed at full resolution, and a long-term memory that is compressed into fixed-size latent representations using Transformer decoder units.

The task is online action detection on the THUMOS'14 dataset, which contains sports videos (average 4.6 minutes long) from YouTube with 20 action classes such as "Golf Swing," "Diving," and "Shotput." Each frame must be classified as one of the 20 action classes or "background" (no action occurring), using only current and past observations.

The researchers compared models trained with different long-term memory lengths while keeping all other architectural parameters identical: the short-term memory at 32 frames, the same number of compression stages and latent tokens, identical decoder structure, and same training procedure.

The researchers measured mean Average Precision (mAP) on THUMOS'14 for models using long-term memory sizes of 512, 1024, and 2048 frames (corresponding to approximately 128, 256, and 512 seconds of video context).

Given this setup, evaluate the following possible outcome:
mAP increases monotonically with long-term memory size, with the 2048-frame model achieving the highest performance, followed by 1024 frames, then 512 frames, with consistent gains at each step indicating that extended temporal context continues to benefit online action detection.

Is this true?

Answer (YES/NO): YES